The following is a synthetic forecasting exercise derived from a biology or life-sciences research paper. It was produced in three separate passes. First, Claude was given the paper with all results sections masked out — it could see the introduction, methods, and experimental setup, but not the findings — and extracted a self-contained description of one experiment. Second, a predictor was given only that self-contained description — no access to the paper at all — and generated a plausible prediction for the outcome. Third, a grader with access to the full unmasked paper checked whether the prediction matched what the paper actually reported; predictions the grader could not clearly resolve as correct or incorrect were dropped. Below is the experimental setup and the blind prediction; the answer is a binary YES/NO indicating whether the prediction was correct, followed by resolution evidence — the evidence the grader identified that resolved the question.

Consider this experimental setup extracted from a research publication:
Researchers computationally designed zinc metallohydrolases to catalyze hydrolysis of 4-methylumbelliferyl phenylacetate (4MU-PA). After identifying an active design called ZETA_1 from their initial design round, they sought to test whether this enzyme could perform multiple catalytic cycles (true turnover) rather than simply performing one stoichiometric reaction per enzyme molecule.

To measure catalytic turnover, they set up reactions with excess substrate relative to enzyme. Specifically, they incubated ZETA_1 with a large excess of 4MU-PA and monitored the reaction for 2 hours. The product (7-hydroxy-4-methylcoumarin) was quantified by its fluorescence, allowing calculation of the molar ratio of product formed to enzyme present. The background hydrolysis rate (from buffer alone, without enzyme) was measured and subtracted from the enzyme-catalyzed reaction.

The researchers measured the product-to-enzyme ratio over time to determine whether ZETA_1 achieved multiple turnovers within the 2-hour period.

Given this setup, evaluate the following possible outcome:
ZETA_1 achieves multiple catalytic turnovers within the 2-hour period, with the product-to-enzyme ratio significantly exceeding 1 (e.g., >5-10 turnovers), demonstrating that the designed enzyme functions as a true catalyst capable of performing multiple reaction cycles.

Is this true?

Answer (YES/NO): YES